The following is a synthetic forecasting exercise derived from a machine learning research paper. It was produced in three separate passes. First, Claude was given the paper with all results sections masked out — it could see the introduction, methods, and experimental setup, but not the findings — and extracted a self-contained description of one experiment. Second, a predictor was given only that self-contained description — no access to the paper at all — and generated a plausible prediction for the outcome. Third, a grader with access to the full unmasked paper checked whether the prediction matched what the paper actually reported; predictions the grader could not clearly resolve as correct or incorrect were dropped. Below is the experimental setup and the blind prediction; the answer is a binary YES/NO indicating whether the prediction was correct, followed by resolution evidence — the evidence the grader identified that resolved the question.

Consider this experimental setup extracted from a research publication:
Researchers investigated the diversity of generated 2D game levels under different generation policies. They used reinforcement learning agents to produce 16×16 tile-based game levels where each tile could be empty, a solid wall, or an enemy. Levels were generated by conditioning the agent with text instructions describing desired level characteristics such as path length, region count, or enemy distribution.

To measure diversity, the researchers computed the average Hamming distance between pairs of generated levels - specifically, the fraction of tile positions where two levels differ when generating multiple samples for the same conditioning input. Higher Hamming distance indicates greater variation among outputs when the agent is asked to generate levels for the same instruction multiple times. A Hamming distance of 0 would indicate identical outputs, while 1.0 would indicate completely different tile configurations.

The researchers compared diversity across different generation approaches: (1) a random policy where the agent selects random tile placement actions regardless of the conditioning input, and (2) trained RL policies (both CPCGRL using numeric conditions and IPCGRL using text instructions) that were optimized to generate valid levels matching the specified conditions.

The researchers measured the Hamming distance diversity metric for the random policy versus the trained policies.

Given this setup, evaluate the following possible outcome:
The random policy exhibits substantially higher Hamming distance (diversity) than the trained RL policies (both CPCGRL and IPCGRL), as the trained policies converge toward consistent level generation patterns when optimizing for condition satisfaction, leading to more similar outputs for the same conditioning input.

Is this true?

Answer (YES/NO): YES